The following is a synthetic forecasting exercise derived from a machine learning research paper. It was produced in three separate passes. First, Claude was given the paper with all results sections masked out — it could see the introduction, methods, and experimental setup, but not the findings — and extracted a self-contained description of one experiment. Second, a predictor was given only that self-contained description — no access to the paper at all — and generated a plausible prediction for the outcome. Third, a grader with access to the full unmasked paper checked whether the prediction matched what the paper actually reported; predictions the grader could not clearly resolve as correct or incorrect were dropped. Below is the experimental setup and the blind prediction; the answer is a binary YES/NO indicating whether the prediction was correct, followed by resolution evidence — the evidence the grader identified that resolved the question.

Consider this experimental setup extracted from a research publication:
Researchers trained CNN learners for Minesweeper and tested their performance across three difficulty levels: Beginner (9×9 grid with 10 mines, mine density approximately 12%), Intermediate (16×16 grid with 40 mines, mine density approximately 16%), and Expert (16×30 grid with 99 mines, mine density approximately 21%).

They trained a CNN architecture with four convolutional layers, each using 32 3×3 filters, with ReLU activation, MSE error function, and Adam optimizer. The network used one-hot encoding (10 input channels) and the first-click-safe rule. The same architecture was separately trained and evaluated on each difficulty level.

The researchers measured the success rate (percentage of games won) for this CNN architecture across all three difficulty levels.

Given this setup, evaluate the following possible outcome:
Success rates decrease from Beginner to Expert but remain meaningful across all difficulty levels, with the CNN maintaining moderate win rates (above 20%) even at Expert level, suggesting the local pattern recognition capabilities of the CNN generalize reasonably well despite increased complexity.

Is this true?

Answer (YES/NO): YES